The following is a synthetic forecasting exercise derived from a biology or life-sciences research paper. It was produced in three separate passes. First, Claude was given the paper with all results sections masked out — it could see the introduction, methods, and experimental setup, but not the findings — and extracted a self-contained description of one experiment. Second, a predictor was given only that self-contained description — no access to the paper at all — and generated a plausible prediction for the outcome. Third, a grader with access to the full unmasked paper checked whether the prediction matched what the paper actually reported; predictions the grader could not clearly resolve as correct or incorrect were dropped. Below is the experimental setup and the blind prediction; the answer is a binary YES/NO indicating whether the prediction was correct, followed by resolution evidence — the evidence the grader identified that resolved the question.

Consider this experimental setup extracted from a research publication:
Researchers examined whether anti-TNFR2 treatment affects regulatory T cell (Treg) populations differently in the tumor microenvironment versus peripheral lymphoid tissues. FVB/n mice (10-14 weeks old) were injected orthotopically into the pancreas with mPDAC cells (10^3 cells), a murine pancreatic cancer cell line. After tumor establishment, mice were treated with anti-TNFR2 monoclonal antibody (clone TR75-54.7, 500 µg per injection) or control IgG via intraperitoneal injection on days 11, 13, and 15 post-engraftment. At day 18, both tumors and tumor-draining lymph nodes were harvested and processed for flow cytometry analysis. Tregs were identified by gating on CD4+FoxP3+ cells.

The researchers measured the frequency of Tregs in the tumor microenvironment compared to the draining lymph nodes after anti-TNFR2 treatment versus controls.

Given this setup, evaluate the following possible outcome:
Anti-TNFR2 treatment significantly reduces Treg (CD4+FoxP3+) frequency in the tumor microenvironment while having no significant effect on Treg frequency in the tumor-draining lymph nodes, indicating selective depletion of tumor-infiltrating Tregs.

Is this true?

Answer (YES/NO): YES